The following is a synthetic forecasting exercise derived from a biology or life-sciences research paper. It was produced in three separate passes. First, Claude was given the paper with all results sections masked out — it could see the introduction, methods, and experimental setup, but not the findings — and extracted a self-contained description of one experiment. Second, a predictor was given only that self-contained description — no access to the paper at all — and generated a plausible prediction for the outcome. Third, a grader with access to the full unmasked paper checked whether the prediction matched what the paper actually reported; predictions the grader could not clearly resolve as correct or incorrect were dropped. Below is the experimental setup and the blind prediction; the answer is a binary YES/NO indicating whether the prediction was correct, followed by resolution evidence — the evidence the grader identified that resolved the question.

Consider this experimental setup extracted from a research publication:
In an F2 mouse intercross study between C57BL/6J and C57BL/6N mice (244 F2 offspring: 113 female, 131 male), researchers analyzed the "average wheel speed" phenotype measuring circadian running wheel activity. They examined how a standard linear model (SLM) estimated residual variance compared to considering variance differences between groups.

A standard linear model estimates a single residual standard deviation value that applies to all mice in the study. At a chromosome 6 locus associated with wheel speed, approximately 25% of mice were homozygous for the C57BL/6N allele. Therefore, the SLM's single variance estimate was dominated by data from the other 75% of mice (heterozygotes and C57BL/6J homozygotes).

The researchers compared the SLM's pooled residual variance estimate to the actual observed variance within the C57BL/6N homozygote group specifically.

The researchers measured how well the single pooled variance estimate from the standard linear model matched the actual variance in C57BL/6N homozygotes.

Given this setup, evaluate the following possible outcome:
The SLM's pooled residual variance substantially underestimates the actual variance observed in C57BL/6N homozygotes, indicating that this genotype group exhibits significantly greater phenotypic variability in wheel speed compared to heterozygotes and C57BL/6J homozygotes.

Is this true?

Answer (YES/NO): NO